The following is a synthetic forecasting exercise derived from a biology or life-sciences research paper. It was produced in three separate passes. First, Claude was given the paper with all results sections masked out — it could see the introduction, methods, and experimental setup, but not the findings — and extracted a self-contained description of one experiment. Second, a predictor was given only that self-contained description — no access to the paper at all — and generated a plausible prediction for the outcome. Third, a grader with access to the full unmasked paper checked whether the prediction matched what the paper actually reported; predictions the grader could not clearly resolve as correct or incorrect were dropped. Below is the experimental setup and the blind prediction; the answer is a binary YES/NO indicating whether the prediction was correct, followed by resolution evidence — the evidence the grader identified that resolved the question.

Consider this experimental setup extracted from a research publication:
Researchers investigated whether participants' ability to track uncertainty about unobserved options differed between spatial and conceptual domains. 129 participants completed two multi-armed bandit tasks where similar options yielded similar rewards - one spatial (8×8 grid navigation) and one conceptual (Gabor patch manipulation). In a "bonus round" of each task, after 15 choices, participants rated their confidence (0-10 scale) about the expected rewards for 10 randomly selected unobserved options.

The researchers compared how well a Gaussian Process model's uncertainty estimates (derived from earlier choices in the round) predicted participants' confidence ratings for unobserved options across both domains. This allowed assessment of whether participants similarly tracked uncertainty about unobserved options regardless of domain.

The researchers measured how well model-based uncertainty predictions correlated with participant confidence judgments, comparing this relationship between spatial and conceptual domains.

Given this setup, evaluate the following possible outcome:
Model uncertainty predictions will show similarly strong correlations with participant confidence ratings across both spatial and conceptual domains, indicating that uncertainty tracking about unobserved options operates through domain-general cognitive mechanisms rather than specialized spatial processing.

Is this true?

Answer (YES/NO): YES